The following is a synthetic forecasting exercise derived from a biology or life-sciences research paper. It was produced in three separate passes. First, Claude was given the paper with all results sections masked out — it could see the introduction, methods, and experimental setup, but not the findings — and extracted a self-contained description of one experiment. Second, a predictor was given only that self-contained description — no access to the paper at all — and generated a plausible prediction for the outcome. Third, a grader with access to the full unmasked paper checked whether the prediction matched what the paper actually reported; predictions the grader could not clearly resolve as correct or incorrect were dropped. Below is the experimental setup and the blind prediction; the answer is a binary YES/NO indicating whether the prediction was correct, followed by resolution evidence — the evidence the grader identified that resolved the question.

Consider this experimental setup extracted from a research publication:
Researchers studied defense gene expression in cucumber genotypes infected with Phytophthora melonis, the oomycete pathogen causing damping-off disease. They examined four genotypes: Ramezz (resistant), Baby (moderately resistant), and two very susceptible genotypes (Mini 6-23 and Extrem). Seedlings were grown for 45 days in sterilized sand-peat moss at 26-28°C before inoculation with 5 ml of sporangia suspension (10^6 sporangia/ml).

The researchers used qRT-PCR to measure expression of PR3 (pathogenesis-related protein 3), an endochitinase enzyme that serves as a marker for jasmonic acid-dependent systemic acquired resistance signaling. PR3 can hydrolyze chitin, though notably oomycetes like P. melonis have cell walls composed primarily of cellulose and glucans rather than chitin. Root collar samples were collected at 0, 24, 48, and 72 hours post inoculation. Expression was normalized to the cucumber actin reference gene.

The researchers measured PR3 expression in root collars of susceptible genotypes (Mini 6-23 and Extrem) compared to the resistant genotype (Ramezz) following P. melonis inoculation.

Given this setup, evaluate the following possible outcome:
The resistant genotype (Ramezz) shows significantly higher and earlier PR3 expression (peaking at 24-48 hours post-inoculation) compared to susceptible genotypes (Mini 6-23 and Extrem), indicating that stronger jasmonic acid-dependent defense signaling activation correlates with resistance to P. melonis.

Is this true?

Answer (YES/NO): YES